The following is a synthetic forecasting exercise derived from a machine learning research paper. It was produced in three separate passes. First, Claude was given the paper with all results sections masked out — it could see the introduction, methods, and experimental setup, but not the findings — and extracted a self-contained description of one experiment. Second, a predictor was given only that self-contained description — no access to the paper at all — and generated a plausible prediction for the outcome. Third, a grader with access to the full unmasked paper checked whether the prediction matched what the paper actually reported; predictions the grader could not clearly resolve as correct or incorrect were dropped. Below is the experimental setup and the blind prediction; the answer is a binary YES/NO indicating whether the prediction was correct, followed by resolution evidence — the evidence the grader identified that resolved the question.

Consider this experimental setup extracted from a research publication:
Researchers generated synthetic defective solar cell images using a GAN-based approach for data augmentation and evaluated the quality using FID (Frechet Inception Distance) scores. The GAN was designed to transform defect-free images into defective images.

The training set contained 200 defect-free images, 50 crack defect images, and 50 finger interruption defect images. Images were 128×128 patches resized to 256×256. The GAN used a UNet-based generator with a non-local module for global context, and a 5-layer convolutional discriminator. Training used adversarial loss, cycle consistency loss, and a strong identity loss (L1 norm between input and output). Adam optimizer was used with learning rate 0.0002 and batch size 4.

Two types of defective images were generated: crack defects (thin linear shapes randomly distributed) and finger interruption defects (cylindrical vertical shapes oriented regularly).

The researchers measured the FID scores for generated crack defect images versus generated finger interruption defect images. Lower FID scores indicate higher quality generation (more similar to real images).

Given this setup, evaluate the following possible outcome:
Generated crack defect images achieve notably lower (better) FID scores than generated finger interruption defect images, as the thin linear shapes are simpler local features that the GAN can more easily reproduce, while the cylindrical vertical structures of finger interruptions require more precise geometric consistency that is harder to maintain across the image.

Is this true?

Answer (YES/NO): NO